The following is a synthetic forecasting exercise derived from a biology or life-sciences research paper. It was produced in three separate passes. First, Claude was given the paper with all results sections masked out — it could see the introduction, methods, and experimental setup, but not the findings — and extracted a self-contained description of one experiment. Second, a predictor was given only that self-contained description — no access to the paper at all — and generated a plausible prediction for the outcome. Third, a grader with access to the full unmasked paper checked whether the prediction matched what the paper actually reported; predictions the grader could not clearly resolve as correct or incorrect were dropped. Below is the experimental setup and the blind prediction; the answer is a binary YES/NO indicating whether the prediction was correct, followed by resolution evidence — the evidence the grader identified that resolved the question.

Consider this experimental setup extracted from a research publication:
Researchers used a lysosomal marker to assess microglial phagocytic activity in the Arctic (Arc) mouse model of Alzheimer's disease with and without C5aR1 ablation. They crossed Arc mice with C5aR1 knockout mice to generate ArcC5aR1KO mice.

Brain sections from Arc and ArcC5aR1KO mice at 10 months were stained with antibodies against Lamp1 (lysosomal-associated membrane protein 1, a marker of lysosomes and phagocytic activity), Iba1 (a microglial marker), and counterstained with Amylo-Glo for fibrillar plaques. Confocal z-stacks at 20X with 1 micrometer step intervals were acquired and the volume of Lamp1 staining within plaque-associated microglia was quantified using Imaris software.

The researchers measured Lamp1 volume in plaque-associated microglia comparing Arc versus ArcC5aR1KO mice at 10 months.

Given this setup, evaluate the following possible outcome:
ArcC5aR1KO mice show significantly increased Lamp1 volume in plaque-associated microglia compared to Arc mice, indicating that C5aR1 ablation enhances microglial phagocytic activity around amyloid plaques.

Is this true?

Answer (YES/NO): NO